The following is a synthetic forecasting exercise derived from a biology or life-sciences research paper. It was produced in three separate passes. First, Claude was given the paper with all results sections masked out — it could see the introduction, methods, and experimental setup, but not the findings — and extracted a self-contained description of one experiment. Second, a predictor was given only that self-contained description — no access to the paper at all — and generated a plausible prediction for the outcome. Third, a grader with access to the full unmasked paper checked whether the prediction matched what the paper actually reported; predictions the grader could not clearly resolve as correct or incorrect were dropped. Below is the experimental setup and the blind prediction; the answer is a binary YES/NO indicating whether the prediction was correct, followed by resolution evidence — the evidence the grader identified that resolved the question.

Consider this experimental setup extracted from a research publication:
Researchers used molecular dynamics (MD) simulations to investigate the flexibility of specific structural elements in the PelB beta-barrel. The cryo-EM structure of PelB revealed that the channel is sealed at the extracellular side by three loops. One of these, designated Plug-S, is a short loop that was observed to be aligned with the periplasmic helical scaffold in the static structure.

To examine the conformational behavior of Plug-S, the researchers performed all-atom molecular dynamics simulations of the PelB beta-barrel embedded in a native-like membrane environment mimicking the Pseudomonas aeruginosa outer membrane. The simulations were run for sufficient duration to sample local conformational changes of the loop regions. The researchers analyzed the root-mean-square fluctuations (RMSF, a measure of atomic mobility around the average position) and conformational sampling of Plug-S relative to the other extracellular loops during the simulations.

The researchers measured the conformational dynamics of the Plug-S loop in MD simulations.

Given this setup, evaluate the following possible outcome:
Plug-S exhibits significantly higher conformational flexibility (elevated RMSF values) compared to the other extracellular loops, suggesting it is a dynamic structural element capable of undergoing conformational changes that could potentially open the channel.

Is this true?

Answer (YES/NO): NO